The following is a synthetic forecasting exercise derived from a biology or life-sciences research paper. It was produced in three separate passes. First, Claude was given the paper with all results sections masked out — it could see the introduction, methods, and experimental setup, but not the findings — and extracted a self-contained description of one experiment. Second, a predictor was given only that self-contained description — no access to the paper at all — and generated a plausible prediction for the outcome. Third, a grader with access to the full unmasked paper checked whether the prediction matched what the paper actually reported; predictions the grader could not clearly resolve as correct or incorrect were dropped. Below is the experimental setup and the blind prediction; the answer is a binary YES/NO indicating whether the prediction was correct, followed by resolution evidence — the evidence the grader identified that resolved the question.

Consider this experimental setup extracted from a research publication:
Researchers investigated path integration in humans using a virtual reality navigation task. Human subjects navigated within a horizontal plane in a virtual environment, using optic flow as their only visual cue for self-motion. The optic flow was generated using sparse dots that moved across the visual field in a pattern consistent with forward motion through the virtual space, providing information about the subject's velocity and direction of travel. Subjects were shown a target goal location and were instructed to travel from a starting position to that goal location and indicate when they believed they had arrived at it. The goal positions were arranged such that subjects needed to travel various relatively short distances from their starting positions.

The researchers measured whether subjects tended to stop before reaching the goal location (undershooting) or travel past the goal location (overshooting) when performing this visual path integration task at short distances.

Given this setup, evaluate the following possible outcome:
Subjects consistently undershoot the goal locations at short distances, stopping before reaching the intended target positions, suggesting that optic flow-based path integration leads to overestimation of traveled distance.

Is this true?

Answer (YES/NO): NO